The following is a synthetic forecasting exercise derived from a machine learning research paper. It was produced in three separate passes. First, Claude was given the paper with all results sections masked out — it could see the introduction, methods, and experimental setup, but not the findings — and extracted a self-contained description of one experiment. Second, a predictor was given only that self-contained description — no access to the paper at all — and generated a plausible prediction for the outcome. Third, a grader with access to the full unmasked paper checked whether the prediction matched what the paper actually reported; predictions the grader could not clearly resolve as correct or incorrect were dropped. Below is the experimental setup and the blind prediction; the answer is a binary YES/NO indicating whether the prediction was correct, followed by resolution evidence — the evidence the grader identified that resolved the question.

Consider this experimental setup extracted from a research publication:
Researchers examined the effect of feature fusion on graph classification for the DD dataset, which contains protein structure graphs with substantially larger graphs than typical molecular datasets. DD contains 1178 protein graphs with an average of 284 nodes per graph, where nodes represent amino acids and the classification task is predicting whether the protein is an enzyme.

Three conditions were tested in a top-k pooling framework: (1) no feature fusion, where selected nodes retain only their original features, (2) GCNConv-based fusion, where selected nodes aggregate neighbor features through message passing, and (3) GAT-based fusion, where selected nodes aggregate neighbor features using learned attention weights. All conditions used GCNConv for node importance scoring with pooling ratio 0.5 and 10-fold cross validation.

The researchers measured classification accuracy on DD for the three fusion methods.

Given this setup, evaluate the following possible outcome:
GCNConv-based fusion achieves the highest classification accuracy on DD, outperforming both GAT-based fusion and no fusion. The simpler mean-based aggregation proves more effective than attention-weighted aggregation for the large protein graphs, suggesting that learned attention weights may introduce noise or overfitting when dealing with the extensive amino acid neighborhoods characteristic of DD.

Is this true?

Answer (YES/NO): YES